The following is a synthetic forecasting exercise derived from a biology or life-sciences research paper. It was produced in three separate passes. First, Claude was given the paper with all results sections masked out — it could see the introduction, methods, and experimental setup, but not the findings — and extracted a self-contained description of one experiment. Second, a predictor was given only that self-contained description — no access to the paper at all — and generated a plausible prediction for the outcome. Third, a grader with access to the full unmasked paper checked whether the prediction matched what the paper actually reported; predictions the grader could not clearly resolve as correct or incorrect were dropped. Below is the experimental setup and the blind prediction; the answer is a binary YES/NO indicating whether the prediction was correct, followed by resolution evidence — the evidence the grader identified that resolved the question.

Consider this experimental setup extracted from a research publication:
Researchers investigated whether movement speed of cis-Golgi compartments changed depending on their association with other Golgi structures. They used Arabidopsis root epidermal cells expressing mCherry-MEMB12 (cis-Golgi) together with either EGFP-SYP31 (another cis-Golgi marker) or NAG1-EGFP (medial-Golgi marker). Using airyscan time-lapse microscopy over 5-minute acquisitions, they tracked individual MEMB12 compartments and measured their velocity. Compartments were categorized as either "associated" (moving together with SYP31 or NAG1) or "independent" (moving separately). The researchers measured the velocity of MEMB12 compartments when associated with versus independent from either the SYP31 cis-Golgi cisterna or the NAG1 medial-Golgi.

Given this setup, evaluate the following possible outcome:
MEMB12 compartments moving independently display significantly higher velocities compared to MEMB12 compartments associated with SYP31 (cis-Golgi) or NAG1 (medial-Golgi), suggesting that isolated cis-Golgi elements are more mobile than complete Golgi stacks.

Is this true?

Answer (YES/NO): YES